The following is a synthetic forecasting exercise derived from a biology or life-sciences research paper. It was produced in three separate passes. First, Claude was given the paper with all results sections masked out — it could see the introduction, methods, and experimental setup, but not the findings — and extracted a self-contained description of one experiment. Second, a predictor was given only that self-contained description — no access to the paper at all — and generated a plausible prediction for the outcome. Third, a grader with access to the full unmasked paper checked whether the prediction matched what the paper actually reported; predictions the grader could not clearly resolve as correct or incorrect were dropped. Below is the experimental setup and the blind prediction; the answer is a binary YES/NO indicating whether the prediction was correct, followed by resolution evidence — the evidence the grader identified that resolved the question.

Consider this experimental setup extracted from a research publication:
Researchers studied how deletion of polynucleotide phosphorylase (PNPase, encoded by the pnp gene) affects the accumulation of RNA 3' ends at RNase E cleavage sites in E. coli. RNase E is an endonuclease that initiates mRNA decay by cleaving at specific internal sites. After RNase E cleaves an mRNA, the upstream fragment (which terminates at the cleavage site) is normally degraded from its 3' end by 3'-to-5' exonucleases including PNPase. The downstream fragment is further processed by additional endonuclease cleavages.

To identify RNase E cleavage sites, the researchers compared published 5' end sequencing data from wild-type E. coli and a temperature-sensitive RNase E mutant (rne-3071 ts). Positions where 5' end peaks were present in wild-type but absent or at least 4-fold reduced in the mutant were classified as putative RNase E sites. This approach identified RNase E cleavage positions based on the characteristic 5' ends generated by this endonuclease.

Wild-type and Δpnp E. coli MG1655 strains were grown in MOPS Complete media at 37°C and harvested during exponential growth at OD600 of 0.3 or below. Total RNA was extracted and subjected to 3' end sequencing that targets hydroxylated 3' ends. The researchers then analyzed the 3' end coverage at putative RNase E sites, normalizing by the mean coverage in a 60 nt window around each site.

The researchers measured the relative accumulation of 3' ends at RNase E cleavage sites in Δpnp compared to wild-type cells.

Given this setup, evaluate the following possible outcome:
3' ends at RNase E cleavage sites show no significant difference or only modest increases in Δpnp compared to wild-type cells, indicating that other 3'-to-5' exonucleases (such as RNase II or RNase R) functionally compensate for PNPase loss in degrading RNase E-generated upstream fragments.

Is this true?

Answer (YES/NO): NO